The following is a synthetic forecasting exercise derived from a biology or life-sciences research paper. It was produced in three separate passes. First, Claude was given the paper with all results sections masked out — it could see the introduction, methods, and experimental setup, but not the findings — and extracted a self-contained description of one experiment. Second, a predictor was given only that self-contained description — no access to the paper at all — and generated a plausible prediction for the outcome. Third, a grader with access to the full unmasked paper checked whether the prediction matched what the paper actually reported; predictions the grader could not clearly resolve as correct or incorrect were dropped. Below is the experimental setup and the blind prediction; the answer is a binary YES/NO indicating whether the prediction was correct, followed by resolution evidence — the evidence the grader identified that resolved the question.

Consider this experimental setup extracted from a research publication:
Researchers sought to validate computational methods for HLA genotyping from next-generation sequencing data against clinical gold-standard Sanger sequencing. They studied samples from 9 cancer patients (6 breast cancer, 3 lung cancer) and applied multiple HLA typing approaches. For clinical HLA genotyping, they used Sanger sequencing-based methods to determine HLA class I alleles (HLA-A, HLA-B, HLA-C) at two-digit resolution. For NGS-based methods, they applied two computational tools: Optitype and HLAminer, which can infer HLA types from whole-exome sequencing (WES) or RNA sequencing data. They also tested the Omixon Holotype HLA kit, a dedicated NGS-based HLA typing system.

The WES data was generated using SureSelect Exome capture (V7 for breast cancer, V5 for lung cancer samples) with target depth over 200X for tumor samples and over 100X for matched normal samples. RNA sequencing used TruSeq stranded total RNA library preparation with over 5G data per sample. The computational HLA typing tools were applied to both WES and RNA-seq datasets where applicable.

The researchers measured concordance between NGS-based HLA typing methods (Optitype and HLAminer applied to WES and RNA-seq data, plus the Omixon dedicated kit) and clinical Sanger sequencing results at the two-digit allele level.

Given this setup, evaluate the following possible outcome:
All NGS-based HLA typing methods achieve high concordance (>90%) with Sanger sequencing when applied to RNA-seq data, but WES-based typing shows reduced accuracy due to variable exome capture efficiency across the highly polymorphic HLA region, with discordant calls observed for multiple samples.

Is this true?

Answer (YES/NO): NO